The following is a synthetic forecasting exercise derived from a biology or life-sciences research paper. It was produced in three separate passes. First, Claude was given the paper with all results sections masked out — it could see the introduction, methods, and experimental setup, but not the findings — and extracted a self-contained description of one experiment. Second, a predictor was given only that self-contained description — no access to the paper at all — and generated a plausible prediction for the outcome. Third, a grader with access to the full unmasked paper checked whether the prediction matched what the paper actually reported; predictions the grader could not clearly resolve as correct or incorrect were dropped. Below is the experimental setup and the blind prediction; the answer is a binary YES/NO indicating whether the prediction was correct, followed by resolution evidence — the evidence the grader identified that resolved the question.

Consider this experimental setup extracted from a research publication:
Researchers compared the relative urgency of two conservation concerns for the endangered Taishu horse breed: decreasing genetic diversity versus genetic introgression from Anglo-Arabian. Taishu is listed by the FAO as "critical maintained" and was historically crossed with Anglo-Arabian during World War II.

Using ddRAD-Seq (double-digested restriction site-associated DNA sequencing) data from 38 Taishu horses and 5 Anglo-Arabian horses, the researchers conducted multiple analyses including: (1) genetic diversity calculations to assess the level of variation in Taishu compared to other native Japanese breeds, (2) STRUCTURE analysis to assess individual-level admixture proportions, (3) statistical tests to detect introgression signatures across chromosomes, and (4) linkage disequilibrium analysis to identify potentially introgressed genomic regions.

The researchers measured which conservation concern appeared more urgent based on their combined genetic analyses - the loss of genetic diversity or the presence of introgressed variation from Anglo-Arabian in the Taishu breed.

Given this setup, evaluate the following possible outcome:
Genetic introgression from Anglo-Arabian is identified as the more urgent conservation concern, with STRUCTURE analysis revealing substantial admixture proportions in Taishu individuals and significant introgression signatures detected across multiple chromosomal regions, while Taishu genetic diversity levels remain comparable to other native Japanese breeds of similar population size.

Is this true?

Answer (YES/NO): NO